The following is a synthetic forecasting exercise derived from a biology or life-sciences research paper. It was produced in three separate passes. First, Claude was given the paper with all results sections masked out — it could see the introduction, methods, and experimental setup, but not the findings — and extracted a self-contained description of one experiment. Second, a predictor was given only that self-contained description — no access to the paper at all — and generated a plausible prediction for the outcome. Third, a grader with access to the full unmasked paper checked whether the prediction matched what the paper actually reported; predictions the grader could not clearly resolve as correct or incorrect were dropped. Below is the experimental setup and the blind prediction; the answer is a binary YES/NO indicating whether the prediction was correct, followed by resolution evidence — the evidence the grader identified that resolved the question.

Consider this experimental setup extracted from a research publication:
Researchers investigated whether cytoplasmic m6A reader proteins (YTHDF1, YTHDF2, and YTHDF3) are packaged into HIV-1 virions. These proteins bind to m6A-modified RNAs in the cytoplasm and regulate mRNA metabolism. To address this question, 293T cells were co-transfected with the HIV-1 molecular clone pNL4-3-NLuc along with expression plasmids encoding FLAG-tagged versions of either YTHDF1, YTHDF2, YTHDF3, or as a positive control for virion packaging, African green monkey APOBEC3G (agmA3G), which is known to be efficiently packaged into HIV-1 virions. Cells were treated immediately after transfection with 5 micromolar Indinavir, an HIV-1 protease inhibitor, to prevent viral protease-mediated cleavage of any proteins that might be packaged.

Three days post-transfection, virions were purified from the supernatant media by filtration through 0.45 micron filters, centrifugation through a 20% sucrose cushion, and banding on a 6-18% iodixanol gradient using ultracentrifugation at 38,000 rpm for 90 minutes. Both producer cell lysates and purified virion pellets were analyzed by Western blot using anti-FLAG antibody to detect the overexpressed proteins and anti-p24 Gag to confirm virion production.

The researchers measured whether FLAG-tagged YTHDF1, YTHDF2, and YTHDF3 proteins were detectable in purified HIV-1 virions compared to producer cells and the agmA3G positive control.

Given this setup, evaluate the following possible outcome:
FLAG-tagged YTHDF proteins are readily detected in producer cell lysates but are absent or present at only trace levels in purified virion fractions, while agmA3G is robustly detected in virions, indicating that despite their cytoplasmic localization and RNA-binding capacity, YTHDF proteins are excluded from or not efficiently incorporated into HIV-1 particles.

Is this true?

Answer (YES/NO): YES